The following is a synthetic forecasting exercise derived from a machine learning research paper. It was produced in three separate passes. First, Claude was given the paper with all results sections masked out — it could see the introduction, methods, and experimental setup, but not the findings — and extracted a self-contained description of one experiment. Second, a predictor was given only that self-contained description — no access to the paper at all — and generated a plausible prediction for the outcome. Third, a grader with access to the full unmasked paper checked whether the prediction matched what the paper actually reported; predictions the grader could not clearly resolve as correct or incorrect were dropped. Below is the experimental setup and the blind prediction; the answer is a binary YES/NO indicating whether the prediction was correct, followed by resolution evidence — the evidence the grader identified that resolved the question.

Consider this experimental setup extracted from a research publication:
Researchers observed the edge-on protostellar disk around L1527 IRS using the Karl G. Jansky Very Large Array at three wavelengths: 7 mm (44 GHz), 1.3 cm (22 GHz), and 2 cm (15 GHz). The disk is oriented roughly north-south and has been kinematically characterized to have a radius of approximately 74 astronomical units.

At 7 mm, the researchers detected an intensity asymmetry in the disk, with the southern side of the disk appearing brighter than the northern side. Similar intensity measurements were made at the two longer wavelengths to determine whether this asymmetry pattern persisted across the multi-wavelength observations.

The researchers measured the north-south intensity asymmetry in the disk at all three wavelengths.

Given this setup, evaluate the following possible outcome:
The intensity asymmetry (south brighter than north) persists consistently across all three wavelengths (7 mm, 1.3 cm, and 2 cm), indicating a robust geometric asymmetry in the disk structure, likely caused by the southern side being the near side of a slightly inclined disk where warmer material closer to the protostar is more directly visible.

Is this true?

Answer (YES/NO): NO